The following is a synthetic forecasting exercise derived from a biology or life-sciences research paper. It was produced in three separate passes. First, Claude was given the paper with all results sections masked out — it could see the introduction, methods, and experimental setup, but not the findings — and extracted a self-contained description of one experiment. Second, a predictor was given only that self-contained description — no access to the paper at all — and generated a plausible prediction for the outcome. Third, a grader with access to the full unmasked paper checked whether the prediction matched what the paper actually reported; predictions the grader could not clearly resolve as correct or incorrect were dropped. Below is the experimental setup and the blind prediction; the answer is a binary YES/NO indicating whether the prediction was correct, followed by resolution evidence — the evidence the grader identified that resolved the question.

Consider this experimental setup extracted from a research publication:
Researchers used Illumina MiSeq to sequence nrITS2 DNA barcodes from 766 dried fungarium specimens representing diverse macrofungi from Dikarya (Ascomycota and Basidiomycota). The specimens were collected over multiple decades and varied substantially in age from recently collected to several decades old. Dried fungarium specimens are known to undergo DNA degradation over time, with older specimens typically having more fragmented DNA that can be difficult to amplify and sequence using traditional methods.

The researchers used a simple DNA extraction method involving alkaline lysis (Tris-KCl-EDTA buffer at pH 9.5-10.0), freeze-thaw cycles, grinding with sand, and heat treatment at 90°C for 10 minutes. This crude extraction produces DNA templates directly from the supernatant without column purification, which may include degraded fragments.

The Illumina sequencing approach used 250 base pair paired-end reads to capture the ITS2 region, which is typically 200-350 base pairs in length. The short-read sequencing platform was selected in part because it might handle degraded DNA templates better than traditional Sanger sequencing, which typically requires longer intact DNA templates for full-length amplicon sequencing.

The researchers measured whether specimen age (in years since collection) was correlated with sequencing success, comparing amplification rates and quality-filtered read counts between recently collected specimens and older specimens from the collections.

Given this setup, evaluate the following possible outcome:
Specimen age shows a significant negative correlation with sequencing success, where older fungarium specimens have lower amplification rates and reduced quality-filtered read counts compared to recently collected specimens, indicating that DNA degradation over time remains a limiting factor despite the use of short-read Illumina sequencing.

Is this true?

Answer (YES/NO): NO